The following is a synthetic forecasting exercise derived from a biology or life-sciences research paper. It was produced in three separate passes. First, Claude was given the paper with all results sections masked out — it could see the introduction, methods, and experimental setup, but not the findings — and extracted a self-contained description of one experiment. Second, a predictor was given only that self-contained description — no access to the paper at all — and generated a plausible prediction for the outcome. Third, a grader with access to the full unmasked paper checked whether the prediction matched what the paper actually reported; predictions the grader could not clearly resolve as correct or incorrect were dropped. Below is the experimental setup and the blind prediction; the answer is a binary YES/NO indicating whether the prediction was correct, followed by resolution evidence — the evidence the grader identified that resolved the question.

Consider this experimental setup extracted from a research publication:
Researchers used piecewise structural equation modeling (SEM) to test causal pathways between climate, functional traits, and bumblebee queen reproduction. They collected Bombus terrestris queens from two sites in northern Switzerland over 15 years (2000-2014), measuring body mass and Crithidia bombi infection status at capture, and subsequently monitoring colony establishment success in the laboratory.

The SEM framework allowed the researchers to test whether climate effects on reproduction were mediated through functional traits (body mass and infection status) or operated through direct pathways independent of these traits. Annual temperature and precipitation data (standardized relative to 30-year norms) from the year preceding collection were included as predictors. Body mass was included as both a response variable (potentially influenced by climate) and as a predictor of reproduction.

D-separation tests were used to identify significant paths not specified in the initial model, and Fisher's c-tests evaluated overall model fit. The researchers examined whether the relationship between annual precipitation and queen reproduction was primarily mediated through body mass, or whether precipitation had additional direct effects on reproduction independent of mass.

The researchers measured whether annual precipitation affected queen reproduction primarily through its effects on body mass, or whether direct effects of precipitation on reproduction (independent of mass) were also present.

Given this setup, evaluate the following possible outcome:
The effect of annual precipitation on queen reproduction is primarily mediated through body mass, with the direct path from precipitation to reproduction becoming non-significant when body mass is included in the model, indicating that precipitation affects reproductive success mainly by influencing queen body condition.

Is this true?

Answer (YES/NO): YES